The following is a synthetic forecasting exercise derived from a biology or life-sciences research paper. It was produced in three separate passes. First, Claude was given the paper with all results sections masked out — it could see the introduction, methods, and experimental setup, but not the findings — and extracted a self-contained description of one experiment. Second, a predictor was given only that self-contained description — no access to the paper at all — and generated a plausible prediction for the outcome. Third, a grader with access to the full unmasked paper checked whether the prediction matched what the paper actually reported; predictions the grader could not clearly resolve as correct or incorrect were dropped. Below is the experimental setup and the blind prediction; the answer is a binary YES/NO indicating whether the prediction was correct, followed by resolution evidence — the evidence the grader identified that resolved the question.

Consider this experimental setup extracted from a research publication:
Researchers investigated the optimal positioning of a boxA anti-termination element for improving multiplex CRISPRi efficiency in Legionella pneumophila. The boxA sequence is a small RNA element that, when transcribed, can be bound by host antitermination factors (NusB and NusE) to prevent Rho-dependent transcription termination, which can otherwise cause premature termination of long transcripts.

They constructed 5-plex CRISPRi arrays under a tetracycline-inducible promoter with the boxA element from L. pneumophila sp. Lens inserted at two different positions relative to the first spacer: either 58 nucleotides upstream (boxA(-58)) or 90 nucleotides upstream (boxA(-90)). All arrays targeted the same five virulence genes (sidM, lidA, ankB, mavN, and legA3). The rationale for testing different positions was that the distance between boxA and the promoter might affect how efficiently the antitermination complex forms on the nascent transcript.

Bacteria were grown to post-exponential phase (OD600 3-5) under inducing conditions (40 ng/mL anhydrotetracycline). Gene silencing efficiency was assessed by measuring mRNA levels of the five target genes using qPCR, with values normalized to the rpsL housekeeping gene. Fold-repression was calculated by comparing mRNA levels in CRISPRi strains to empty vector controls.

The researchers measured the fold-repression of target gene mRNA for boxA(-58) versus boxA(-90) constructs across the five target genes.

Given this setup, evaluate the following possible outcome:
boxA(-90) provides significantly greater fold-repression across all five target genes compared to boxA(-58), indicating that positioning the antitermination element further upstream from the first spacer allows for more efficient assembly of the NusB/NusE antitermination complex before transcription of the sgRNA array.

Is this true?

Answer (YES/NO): NO